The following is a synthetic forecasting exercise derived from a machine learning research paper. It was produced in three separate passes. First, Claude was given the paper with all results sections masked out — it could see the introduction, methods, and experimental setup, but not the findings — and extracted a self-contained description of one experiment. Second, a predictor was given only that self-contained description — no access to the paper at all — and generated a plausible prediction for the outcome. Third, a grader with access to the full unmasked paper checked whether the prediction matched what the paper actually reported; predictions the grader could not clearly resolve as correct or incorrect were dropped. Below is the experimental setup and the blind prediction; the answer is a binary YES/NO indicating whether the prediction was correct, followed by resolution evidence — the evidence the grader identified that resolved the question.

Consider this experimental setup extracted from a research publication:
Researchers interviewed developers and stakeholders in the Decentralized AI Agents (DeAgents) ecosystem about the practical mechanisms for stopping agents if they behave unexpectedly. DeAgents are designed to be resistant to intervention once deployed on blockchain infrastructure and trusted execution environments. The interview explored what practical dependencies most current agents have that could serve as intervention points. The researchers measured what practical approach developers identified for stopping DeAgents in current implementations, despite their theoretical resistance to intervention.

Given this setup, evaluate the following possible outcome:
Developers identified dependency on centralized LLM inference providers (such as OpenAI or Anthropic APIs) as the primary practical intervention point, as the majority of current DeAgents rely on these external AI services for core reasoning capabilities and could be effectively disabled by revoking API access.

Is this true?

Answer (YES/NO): NO